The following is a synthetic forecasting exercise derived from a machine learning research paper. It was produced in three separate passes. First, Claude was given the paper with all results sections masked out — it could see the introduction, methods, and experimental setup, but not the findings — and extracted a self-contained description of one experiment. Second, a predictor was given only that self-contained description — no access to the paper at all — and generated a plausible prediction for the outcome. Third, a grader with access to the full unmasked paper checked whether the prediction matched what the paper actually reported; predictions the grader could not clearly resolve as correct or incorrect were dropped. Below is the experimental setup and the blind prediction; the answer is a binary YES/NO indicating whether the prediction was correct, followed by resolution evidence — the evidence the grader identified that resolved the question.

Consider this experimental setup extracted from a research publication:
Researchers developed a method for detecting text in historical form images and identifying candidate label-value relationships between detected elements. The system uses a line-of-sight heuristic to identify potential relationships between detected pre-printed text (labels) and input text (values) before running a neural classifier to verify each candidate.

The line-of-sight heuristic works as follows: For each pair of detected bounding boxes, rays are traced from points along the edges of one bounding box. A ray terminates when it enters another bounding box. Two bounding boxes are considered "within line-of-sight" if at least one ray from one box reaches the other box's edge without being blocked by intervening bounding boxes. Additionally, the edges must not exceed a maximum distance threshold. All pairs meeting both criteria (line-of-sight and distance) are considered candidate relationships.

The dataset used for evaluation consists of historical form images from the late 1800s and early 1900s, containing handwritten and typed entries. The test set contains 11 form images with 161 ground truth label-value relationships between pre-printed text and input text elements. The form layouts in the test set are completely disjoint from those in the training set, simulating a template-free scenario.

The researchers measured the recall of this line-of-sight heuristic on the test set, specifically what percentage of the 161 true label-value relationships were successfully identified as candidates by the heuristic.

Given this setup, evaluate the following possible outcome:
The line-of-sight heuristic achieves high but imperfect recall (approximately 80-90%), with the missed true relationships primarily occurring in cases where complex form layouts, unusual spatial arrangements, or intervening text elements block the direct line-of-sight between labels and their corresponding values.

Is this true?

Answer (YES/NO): NO